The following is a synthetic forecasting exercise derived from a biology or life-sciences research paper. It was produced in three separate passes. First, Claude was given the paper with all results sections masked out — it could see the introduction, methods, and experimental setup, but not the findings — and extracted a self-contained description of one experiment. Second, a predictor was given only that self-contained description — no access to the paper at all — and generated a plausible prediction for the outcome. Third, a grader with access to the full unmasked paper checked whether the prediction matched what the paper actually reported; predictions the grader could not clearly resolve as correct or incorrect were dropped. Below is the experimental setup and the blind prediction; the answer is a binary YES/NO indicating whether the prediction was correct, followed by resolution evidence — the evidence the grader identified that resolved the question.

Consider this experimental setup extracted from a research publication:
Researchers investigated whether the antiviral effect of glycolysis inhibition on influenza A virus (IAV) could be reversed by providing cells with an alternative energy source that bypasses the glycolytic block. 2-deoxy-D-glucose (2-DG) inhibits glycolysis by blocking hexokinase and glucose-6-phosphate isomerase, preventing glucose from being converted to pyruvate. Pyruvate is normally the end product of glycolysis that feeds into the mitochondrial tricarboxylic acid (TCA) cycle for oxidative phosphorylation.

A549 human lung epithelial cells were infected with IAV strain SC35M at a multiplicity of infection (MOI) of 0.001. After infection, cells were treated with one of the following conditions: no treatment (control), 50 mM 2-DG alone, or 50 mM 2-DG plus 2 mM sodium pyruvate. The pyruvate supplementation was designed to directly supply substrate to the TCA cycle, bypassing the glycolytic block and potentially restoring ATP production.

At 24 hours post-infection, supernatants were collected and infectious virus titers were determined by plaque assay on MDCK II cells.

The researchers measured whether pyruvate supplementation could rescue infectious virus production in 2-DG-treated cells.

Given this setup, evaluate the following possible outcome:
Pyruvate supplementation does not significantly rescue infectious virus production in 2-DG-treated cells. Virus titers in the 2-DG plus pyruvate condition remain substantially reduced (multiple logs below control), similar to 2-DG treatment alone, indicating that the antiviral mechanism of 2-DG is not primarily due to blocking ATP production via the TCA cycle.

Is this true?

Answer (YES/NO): NO